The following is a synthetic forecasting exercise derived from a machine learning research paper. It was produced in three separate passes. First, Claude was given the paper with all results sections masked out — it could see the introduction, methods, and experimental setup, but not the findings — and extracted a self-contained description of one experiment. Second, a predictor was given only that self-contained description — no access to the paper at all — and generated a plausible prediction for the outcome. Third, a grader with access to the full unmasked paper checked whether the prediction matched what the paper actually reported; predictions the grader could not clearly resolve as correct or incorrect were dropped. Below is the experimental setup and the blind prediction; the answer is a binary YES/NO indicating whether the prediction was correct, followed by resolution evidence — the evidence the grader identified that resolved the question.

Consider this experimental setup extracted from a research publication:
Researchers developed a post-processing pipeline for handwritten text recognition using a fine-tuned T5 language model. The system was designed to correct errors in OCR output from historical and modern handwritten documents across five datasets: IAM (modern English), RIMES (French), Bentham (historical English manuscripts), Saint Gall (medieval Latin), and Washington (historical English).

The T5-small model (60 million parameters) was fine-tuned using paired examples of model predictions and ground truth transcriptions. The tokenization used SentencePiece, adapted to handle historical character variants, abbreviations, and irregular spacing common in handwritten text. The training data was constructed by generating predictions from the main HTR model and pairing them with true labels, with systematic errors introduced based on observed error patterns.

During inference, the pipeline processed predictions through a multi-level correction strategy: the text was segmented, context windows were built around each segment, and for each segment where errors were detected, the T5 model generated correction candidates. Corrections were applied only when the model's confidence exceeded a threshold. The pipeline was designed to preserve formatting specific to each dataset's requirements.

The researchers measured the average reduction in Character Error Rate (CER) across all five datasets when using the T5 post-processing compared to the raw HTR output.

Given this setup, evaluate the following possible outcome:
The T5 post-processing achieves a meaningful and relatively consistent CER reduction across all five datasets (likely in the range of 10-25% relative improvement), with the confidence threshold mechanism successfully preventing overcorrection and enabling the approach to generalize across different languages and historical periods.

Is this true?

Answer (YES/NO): YES